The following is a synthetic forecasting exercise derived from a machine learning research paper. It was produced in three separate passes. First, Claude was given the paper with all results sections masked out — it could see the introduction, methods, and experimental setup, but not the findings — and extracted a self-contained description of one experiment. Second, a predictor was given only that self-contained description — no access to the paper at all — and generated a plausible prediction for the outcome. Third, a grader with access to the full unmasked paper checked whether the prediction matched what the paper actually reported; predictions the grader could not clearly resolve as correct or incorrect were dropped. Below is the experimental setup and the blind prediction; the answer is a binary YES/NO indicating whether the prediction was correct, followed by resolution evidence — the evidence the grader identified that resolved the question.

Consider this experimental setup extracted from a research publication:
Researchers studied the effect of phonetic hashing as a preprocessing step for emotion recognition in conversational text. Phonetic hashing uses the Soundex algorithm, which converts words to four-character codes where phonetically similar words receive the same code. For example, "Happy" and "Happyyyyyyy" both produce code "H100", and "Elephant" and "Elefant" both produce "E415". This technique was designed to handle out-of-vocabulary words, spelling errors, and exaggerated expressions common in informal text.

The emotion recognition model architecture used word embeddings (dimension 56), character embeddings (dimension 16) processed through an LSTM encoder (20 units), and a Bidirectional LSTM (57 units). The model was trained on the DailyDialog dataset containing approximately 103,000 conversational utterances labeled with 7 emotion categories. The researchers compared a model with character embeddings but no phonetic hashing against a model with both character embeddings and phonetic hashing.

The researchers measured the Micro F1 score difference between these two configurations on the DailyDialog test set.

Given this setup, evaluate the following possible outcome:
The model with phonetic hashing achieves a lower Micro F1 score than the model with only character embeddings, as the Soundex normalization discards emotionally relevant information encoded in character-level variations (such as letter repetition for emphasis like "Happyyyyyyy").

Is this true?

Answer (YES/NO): NO